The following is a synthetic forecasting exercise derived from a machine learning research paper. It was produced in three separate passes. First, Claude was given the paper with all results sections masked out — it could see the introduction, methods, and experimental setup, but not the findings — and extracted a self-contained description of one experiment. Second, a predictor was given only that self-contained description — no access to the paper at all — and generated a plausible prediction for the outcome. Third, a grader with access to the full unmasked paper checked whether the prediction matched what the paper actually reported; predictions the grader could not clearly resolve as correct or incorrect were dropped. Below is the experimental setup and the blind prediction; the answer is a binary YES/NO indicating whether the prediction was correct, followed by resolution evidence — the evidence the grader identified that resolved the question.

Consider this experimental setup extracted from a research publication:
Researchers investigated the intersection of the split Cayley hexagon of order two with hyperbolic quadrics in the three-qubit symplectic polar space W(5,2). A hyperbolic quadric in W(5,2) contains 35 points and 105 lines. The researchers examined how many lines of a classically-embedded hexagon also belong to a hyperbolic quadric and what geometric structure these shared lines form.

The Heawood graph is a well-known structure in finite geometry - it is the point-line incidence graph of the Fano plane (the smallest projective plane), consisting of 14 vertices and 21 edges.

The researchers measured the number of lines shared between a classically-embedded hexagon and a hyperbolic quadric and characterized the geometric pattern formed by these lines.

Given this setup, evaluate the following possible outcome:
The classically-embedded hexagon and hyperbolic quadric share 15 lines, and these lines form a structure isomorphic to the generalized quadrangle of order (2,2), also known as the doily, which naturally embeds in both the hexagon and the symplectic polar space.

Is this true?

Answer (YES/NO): NO